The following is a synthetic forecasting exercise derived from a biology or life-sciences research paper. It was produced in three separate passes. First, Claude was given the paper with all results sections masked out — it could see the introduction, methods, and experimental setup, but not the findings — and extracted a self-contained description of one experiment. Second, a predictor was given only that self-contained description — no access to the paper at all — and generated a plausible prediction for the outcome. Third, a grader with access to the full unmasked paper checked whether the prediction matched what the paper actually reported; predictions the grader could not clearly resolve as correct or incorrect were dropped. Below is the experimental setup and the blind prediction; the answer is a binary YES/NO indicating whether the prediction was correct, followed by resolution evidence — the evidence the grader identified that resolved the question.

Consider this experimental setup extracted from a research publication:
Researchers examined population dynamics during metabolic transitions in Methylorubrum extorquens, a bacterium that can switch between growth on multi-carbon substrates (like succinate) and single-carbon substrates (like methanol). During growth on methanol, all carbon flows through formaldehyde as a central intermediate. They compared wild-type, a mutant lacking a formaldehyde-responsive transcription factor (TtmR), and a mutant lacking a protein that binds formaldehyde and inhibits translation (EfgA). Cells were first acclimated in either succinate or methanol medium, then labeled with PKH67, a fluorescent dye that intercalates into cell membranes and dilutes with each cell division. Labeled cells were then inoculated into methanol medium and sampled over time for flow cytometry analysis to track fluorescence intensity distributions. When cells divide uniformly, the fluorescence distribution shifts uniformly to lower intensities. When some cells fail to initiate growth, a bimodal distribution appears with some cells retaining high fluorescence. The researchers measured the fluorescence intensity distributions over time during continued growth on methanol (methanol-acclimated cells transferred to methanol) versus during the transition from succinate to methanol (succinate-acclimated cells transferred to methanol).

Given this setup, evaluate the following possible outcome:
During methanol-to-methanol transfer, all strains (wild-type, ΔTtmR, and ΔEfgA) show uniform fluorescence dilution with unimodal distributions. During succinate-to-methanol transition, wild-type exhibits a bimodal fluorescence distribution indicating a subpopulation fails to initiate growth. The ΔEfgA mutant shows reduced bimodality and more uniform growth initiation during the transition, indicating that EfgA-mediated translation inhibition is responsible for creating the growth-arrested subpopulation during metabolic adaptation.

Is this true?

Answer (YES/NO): NO